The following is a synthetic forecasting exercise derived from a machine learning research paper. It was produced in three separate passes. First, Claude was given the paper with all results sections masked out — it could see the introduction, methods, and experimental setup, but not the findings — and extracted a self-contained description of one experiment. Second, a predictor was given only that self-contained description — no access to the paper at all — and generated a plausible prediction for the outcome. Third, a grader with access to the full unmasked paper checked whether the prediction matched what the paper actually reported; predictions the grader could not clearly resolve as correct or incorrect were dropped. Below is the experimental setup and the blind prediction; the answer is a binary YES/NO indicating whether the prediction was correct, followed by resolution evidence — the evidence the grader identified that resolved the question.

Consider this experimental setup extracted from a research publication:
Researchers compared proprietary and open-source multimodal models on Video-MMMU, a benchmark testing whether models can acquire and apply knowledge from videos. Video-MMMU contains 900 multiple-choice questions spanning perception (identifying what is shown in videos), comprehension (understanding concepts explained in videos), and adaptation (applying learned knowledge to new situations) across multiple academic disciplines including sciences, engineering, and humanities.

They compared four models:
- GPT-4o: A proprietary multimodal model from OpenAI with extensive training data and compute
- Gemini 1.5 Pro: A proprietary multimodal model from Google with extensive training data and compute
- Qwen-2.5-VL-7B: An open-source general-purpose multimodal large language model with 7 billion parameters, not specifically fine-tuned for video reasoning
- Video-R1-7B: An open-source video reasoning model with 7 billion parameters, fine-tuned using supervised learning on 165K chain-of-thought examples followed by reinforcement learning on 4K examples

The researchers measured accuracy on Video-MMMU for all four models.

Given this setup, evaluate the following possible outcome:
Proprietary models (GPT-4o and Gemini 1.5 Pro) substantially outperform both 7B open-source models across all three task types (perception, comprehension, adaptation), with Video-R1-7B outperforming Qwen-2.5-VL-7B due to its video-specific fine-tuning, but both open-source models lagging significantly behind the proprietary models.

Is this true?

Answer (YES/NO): NO